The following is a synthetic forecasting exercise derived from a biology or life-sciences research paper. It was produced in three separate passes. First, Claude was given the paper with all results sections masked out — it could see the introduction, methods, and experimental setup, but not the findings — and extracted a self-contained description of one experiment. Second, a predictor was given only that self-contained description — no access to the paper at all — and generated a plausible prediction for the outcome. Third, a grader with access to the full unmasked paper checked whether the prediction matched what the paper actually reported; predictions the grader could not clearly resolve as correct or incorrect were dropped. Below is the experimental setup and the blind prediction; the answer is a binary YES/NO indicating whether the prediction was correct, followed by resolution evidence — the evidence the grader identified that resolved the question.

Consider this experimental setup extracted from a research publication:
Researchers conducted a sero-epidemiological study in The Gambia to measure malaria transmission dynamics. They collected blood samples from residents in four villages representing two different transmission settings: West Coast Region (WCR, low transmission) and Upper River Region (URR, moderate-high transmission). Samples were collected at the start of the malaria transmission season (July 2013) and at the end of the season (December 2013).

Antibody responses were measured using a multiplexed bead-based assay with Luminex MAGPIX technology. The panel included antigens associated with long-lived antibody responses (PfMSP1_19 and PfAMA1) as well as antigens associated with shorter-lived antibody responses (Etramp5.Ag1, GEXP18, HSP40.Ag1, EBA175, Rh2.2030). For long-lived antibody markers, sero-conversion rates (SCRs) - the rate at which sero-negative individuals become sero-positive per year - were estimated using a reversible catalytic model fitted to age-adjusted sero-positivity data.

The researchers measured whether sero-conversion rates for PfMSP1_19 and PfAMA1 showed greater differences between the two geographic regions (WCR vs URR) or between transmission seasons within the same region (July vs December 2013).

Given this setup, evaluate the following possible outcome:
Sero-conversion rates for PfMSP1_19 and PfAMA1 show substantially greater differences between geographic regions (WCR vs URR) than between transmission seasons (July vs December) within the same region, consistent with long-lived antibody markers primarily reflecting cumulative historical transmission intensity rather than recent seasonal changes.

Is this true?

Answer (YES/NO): YES